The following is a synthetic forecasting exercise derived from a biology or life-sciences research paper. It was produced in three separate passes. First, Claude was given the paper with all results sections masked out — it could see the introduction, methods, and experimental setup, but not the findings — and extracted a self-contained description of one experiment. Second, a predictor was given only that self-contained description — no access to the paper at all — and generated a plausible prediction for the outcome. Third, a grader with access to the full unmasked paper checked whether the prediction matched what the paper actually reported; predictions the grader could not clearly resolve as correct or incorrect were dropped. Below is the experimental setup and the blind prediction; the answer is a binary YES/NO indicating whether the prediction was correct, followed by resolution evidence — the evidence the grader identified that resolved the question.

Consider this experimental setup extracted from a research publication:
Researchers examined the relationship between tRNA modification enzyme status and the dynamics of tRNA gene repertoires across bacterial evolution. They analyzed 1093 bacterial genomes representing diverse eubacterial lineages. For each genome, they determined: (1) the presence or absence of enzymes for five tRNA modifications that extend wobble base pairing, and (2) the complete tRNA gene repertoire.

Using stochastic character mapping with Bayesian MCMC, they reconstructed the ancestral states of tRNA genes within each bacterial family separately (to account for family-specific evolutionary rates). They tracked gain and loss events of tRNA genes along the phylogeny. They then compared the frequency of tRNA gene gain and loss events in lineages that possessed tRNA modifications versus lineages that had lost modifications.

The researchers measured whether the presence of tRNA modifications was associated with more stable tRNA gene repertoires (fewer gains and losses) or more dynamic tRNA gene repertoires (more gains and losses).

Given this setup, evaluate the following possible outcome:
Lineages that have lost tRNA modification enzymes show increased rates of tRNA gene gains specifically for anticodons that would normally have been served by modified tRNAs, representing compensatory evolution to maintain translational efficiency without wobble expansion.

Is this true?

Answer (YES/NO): NO